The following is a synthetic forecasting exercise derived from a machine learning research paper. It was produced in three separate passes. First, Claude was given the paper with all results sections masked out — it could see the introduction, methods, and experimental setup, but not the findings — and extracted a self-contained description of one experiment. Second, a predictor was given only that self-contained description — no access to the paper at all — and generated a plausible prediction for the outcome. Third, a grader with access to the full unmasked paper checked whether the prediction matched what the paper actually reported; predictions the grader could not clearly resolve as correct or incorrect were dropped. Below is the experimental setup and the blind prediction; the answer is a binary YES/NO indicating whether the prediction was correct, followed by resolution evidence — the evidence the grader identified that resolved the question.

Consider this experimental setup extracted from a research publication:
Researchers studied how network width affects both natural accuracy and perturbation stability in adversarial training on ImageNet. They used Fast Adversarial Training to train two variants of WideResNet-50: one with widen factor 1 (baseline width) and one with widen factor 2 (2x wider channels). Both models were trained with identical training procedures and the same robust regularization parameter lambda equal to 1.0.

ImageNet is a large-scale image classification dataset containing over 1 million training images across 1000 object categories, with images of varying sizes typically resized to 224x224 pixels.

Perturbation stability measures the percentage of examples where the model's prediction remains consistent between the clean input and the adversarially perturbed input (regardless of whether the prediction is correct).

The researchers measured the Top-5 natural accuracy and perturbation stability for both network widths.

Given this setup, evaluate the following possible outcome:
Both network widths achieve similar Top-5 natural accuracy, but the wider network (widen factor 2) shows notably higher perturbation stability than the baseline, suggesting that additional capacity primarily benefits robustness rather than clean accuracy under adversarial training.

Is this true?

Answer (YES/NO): NO